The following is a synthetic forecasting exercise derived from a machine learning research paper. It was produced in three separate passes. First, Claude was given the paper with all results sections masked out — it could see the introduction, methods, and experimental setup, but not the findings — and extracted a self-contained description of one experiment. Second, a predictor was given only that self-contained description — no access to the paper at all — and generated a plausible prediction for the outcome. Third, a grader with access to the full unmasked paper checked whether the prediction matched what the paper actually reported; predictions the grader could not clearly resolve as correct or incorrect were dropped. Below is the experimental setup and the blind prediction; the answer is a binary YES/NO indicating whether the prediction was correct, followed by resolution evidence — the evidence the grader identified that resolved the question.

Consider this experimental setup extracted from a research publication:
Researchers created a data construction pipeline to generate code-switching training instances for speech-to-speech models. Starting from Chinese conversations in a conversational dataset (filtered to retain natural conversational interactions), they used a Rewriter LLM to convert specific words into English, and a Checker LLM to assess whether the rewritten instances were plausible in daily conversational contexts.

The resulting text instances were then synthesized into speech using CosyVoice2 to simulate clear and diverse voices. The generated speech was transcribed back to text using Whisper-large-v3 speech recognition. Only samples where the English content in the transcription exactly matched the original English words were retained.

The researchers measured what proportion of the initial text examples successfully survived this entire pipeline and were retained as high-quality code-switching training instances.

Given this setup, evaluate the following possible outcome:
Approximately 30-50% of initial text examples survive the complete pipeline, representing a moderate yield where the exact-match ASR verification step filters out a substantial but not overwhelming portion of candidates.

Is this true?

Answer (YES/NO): NO